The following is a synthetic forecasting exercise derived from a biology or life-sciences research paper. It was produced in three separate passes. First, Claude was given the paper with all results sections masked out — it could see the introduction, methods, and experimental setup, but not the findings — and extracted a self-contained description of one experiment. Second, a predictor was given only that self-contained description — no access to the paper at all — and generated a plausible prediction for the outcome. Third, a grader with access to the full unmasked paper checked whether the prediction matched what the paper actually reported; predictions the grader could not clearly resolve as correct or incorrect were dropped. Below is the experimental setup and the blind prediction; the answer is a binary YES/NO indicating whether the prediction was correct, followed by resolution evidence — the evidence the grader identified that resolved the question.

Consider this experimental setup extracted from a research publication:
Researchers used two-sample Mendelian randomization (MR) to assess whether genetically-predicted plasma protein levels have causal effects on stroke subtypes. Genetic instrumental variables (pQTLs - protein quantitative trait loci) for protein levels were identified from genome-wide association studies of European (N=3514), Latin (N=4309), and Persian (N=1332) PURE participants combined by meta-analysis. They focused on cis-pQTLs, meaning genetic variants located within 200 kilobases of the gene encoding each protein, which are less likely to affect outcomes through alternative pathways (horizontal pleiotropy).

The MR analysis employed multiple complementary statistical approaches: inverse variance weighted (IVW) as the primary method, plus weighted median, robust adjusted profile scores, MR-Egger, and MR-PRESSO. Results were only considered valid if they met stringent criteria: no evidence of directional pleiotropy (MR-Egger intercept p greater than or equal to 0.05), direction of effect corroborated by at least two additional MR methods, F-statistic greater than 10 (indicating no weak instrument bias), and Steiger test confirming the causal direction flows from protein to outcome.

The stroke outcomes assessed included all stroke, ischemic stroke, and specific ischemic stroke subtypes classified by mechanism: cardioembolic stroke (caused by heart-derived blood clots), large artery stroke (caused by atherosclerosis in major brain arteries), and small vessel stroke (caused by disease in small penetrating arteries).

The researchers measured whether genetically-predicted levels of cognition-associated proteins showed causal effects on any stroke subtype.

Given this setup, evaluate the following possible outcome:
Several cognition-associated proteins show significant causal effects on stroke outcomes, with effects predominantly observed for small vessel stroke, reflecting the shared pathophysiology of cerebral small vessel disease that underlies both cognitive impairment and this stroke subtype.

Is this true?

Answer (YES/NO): NO